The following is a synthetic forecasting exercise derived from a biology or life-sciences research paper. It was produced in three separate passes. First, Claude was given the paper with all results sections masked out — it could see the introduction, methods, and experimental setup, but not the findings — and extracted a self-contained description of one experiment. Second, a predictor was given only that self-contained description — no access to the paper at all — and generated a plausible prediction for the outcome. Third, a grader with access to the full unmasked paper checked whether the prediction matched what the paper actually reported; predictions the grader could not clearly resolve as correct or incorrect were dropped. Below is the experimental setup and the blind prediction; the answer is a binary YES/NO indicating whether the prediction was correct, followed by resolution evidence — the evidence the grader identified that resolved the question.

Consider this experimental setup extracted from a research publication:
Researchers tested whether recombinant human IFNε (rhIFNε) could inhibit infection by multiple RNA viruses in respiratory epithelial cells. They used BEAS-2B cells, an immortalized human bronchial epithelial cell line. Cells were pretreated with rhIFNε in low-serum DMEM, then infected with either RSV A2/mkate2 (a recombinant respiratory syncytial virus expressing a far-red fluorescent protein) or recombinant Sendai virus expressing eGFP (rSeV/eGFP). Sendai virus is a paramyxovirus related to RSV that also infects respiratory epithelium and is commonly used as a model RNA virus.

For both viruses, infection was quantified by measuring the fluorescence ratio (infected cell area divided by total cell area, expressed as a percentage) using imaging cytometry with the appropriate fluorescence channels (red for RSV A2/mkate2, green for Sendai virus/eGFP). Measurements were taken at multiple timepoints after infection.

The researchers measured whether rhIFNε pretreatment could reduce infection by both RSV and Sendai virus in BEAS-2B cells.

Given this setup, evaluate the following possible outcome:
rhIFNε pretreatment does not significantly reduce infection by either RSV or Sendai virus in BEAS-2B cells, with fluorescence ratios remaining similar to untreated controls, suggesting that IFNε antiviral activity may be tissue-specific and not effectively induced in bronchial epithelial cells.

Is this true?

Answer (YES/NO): NO